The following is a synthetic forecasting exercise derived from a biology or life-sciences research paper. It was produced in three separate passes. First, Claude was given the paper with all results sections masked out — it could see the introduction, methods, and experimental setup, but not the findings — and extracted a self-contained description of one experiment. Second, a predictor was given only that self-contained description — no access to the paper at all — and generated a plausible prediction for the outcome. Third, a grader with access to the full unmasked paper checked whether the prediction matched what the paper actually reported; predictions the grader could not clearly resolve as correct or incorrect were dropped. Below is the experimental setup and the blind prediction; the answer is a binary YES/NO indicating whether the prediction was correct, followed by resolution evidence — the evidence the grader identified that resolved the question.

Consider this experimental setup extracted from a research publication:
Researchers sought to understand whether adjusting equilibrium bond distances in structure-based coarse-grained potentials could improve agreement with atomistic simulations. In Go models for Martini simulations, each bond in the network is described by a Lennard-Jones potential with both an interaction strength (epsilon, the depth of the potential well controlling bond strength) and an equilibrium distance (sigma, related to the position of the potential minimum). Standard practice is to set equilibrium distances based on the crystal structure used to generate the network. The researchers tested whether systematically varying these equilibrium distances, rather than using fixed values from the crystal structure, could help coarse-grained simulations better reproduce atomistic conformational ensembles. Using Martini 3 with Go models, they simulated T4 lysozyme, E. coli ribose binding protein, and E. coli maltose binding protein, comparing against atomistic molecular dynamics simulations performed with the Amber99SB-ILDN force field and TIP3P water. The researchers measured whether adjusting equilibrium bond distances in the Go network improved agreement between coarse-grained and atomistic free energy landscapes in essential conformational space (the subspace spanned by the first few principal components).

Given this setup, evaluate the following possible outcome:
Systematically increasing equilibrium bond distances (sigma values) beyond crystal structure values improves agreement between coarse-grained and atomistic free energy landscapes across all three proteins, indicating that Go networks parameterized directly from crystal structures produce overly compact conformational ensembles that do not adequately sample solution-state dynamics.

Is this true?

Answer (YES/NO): NO